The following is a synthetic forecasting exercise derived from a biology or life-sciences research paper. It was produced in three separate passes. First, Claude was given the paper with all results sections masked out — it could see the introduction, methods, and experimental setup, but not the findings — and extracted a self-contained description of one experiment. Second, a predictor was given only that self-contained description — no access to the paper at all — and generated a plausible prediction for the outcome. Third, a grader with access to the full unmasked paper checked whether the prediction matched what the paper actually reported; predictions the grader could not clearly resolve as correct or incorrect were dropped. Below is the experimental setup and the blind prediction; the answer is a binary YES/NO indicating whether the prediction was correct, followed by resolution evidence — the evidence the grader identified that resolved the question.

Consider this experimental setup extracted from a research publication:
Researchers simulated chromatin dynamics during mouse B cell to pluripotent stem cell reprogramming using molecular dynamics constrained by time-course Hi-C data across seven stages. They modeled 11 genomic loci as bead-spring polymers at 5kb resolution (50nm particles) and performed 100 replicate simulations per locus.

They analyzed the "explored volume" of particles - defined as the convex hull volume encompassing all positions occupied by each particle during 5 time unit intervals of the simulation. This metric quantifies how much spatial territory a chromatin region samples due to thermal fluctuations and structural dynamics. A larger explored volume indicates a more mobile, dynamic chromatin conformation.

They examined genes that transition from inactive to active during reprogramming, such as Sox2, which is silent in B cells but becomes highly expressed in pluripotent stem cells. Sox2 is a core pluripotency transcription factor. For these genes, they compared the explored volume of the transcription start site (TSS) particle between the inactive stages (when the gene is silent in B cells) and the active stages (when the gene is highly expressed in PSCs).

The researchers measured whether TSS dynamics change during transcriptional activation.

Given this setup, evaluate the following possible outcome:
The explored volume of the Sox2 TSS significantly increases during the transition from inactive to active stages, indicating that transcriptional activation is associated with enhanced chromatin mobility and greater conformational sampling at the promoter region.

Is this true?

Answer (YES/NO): NO